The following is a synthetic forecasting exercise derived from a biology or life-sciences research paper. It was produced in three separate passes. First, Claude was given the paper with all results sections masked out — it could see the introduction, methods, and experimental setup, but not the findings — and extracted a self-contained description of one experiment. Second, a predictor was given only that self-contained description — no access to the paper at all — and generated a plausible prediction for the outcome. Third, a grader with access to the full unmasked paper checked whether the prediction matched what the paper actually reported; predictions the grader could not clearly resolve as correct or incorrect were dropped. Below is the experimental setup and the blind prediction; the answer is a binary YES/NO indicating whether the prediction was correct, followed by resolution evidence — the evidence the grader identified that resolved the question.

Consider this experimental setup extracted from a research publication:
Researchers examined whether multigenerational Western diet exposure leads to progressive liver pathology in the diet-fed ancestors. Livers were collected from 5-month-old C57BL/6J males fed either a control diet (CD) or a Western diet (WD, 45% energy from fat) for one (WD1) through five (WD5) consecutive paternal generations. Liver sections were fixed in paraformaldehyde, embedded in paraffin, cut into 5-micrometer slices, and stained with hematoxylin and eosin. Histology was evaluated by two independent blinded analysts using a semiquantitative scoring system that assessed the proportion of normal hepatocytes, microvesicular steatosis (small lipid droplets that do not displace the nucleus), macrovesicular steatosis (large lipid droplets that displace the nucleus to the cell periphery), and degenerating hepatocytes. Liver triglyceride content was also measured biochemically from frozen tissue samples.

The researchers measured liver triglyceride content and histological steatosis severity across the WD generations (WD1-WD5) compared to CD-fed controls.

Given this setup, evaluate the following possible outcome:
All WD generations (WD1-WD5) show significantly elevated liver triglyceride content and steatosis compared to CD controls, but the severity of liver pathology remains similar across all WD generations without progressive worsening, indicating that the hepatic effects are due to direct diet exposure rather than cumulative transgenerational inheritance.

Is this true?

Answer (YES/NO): NO